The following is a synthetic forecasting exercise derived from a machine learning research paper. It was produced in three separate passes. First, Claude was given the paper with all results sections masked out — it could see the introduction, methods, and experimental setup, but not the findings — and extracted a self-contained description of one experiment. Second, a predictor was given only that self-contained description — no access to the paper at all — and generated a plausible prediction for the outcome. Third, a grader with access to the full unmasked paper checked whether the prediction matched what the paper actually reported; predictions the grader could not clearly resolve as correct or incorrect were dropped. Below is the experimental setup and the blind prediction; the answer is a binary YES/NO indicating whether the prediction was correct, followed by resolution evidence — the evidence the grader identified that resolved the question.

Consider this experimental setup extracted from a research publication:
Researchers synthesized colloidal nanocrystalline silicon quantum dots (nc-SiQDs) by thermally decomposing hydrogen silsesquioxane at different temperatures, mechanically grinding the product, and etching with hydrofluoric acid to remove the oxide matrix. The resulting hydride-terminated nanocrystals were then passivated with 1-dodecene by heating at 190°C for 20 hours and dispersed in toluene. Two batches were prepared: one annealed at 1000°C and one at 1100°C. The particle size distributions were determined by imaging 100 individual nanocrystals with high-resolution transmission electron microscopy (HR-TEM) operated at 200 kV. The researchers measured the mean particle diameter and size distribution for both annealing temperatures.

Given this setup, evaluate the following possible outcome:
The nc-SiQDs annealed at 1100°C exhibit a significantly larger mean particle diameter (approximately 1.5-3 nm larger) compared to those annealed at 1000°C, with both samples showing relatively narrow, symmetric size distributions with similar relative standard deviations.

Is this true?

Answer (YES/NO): NO